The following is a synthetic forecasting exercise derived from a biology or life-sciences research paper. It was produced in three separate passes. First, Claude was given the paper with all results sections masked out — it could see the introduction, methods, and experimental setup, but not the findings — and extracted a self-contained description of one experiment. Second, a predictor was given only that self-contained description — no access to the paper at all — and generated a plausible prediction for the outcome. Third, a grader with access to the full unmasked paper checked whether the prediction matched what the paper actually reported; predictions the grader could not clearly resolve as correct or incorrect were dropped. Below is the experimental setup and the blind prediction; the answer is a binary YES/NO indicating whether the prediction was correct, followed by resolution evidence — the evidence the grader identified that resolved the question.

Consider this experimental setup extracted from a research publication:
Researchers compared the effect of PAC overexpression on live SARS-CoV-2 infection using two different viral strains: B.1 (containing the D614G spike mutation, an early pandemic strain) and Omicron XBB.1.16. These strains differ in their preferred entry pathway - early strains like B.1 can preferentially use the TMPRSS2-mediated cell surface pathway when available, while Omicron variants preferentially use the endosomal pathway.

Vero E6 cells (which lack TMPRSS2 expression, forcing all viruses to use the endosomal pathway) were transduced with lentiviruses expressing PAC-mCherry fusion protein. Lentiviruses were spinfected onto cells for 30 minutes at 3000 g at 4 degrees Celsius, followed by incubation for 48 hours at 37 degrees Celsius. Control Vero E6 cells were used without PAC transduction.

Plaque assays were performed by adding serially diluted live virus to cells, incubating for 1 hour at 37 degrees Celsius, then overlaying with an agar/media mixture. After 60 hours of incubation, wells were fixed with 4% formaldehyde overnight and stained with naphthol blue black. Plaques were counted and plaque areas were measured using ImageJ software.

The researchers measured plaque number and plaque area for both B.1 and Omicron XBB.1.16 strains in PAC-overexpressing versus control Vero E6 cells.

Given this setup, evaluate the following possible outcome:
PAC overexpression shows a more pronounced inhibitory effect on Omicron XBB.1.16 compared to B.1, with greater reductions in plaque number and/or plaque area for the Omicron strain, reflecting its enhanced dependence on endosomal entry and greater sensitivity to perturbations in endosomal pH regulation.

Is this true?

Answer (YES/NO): NO